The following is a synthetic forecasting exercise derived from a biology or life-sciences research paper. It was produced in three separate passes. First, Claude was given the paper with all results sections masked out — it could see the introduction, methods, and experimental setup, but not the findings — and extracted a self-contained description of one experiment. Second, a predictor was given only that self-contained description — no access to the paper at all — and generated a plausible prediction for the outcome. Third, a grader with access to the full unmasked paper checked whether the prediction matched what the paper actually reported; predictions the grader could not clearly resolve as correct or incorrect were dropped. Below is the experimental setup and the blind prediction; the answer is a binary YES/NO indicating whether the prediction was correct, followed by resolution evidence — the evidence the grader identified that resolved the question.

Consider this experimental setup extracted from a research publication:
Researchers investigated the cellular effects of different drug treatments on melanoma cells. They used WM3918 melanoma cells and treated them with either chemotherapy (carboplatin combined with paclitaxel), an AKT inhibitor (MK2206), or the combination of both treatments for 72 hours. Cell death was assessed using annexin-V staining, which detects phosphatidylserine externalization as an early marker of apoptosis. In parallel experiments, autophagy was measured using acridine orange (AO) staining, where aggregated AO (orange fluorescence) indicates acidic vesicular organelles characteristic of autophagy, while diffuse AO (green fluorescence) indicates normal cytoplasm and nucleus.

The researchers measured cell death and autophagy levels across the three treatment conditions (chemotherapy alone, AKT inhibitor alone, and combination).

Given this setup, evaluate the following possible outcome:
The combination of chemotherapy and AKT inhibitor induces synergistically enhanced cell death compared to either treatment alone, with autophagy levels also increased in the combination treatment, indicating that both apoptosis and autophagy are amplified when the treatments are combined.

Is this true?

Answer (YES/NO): NO